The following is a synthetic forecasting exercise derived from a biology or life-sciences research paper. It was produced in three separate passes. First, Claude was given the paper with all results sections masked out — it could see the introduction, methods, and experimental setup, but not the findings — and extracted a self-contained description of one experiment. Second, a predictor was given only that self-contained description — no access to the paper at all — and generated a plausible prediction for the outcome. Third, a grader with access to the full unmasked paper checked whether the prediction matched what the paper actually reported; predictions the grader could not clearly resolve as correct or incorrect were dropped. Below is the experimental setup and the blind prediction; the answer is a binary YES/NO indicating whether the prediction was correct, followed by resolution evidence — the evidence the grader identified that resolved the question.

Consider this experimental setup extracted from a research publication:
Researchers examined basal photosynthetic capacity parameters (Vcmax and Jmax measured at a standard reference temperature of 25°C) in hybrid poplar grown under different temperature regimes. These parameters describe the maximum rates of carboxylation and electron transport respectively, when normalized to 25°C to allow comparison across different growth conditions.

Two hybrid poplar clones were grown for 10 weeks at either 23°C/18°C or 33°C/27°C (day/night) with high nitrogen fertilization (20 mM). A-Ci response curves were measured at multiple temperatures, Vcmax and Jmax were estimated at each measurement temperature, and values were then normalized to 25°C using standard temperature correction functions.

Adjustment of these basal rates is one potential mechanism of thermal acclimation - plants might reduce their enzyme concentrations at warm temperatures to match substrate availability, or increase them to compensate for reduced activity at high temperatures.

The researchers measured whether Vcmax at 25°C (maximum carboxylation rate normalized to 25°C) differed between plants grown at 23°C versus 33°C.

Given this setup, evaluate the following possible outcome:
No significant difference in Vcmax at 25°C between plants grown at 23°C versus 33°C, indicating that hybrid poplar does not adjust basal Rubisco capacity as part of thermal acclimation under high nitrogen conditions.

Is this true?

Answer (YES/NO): NO